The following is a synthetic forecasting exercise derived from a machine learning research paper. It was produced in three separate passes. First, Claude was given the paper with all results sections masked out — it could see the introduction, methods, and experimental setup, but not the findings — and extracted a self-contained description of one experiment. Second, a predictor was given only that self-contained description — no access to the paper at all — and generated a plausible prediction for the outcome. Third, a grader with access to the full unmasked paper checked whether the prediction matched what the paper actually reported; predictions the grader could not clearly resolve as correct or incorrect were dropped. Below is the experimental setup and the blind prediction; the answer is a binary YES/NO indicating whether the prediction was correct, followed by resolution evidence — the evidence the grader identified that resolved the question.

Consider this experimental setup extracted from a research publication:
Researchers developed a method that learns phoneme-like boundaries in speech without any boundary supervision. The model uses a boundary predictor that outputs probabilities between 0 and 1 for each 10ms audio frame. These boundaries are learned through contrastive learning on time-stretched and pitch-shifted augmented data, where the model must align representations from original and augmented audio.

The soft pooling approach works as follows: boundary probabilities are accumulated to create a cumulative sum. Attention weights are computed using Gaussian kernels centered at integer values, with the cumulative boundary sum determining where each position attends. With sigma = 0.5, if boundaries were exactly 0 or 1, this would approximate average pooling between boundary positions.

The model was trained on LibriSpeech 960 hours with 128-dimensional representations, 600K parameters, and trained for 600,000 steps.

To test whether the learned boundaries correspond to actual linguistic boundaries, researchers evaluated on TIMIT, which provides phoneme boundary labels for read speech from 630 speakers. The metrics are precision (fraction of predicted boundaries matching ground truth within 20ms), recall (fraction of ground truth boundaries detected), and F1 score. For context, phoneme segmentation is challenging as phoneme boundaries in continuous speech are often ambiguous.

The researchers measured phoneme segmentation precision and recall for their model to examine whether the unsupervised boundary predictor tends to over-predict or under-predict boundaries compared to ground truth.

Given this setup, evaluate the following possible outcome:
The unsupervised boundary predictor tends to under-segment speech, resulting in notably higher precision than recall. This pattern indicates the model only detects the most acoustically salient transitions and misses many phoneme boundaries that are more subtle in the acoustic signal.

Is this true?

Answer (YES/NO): NO